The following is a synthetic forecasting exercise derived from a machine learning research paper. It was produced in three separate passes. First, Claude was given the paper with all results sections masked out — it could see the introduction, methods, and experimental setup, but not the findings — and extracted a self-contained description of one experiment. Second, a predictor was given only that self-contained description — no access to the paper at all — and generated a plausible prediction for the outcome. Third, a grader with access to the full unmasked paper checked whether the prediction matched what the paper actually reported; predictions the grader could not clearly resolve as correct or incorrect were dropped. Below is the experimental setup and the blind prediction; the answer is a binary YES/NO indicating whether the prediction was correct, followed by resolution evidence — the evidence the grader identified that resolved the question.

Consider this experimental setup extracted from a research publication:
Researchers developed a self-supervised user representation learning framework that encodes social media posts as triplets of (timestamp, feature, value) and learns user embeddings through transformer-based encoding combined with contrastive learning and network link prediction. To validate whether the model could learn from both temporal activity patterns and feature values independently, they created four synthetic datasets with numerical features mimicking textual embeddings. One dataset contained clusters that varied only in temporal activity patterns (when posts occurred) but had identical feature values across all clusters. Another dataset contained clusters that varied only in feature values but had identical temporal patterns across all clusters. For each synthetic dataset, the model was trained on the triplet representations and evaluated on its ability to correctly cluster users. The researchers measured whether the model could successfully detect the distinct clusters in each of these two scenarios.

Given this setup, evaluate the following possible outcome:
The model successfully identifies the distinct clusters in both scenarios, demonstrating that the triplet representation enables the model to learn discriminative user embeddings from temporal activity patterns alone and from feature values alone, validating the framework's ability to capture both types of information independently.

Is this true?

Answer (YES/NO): YES